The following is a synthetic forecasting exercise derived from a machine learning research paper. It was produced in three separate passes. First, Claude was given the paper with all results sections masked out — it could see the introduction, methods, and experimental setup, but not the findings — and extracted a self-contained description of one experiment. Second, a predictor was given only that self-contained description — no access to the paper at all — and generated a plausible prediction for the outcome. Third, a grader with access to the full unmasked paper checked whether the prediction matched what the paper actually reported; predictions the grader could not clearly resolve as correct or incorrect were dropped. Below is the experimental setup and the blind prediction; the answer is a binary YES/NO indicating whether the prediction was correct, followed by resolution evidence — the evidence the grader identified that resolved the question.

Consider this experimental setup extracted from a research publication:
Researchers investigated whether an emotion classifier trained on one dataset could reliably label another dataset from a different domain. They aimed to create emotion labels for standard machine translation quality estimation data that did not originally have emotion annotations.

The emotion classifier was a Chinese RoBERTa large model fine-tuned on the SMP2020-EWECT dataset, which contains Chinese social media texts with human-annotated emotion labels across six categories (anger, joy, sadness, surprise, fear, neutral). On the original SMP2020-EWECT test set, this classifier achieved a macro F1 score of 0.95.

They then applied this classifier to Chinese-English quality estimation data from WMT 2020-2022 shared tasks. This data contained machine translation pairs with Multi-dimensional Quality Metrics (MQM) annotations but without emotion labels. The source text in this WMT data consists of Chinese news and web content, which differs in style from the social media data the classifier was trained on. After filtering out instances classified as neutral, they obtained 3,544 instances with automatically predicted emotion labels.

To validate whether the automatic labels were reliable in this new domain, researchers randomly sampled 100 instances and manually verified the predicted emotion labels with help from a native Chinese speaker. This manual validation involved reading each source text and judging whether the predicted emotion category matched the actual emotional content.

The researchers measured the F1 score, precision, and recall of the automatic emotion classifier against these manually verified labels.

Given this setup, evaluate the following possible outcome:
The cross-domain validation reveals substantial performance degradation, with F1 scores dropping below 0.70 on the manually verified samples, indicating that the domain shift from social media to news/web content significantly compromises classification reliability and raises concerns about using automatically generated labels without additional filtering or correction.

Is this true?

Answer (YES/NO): NO